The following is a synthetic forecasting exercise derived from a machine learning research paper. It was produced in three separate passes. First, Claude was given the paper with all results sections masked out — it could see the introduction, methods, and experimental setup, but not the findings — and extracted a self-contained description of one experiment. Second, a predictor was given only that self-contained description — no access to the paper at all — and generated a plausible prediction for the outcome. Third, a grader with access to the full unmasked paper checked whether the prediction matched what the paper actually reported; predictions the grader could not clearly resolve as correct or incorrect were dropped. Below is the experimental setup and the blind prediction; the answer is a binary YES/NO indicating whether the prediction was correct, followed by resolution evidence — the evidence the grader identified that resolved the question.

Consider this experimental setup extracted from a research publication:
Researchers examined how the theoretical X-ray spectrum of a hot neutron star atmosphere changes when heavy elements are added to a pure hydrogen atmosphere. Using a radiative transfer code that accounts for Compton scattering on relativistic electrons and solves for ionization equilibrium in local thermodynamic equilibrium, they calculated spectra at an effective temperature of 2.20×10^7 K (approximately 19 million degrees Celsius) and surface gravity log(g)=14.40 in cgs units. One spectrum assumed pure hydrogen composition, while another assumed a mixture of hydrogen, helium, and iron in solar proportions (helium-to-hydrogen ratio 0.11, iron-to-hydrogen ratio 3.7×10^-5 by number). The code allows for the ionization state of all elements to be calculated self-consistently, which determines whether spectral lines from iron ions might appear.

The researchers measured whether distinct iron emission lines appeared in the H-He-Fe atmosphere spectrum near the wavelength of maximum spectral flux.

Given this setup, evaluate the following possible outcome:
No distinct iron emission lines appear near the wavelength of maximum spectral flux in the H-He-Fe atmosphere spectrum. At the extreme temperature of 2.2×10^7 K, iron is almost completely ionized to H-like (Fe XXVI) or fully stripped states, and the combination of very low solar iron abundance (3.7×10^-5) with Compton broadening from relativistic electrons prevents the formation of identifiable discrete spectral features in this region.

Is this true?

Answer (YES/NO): NO